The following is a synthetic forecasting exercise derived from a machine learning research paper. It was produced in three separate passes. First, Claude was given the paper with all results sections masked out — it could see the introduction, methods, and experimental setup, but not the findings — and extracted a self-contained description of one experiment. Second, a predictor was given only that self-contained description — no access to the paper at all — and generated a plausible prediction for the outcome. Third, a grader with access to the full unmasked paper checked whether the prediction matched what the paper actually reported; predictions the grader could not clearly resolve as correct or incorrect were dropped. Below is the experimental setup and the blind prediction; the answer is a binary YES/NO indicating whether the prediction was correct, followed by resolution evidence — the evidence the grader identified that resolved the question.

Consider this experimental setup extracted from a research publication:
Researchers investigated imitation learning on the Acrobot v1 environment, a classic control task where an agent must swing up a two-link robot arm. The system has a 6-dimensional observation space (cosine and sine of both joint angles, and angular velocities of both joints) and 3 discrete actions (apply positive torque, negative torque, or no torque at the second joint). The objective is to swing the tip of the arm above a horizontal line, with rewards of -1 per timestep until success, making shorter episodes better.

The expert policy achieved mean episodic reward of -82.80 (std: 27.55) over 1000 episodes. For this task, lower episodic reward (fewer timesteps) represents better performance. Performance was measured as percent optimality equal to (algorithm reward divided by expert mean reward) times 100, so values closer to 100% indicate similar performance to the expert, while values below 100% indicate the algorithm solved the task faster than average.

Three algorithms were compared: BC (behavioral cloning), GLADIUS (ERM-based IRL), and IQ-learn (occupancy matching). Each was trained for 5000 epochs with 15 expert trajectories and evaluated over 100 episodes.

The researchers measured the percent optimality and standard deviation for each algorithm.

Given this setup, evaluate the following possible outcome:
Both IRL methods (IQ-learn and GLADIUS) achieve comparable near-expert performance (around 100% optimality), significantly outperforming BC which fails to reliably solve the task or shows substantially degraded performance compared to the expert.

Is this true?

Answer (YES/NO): NO